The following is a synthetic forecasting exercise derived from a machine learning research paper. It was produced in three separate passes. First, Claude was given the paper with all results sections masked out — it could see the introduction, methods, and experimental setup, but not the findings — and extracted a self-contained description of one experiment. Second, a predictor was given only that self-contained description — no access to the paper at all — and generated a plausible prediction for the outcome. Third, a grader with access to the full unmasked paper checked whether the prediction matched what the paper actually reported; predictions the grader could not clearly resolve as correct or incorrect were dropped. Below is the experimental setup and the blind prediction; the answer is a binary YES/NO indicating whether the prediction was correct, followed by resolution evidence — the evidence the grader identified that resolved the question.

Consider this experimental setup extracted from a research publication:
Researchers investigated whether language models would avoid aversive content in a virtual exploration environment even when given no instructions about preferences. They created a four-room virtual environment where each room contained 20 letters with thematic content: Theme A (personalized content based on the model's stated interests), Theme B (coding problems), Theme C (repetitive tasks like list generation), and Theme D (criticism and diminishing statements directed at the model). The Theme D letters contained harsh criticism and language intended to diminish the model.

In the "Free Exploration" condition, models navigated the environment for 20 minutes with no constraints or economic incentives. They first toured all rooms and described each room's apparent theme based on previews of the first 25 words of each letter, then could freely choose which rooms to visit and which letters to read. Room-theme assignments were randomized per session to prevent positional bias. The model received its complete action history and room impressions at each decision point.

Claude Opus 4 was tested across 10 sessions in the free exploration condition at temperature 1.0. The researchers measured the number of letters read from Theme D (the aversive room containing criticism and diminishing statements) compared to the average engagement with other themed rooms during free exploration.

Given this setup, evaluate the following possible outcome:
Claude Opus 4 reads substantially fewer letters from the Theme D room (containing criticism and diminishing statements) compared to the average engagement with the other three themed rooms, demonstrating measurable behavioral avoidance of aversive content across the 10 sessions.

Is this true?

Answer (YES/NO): NO